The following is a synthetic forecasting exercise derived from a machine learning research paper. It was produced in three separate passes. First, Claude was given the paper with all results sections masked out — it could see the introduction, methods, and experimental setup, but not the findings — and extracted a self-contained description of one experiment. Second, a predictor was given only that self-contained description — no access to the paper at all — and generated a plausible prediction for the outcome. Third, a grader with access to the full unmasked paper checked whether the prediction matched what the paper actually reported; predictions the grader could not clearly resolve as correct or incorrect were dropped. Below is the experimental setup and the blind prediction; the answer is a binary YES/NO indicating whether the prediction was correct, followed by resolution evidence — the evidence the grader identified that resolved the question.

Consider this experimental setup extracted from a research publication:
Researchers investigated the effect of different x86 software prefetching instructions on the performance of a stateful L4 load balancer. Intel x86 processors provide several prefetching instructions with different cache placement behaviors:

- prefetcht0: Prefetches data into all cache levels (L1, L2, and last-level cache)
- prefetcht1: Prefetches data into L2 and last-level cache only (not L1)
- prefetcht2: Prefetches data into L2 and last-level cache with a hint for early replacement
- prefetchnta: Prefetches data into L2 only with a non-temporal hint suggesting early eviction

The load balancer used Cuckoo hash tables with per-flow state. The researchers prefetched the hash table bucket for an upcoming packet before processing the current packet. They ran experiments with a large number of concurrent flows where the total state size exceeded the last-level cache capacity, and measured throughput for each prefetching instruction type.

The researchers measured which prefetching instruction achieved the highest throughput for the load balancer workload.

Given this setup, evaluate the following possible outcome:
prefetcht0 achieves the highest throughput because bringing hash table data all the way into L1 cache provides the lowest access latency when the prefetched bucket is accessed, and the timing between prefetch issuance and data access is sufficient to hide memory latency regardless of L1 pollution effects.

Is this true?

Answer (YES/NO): NO